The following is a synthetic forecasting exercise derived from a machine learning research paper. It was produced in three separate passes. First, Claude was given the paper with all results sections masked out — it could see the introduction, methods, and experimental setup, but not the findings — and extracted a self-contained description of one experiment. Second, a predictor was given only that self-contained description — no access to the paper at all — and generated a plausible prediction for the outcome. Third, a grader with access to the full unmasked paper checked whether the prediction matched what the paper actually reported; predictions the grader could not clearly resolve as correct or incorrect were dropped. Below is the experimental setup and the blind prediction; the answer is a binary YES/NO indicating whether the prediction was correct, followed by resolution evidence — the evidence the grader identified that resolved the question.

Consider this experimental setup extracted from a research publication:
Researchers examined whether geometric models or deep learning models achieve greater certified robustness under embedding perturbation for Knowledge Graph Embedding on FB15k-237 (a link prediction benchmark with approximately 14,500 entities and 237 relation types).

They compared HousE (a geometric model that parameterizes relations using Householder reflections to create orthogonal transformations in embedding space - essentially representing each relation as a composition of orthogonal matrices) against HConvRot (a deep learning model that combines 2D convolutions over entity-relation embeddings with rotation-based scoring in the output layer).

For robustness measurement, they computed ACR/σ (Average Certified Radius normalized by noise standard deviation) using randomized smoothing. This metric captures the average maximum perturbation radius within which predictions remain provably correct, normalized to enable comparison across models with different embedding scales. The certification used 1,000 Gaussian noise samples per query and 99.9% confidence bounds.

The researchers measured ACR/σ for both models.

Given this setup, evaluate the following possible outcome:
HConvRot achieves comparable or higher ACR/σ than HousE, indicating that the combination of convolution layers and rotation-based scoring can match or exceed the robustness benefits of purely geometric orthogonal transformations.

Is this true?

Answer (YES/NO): NO